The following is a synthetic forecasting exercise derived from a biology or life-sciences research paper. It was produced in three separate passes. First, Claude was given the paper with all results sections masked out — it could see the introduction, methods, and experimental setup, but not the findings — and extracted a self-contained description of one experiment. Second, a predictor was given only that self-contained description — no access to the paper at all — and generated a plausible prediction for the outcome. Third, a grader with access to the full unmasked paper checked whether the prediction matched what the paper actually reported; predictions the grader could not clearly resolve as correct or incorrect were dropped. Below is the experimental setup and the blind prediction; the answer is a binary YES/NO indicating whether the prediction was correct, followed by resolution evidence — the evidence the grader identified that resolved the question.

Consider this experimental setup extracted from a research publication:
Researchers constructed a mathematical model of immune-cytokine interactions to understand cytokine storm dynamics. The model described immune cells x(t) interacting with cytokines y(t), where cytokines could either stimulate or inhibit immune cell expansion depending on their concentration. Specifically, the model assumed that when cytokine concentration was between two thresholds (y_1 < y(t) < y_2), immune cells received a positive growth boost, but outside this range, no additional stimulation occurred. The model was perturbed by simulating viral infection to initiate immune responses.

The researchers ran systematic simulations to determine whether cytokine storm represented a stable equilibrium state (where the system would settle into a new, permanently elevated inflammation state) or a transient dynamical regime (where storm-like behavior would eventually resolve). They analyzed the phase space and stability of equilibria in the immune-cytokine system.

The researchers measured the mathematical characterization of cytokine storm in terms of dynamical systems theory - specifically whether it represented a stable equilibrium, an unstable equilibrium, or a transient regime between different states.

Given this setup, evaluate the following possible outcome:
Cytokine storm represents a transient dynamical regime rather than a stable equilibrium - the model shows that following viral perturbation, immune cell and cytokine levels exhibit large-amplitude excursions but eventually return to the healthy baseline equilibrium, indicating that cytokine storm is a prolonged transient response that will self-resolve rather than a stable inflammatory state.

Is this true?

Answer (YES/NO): YES